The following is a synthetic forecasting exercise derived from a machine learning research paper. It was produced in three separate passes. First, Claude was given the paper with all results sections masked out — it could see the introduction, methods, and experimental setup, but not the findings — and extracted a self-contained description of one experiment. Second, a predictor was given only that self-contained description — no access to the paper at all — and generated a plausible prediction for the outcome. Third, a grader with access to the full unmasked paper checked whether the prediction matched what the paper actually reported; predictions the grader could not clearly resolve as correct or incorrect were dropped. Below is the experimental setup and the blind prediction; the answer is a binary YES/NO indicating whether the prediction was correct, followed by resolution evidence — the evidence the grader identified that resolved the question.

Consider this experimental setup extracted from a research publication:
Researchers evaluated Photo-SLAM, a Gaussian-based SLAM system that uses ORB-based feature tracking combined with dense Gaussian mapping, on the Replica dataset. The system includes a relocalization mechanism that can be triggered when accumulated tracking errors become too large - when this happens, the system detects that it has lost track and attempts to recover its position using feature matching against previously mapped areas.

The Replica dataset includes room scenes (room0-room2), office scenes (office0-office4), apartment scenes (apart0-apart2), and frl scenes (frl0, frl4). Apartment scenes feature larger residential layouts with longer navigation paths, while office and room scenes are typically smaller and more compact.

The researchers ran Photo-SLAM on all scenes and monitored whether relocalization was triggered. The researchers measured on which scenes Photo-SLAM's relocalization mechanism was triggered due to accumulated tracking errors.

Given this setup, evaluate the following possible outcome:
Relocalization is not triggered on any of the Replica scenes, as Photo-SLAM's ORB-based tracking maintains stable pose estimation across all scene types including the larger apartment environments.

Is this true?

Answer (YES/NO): NO